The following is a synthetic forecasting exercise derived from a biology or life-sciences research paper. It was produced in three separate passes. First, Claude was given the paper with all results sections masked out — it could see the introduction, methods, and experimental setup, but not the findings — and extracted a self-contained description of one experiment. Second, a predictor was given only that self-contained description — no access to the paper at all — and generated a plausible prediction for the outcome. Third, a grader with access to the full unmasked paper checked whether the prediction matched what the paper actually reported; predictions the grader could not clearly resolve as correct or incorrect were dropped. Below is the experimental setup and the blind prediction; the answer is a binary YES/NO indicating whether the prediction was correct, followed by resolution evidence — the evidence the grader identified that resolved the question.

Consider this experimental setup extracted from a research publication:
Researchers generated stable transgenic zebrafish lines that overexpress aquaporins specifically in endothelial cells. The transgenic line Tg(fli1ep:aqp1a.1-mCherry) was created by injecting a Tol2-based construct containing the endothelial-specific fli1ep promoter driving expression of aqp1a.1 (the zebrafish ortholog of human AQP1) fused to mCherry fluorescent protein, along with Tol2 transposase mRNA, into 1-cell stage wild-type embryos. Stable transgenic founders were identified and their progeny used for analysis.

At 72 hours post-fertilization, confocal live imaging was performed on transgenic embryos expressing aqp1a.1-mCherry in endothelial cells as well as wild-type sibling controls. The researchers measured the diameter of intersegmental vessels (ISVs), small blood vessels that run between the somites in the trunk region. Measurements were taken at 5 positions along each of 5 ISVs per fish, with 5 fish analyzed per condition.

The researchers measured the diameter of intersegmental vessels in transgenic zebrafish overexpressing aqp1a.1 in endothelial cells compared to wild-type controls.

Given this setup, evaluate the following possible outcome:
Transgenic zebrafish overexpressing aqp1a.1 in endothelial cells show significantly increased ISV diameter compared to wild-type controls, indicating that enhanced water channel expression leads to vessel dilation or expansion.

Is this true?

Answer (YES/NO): YES